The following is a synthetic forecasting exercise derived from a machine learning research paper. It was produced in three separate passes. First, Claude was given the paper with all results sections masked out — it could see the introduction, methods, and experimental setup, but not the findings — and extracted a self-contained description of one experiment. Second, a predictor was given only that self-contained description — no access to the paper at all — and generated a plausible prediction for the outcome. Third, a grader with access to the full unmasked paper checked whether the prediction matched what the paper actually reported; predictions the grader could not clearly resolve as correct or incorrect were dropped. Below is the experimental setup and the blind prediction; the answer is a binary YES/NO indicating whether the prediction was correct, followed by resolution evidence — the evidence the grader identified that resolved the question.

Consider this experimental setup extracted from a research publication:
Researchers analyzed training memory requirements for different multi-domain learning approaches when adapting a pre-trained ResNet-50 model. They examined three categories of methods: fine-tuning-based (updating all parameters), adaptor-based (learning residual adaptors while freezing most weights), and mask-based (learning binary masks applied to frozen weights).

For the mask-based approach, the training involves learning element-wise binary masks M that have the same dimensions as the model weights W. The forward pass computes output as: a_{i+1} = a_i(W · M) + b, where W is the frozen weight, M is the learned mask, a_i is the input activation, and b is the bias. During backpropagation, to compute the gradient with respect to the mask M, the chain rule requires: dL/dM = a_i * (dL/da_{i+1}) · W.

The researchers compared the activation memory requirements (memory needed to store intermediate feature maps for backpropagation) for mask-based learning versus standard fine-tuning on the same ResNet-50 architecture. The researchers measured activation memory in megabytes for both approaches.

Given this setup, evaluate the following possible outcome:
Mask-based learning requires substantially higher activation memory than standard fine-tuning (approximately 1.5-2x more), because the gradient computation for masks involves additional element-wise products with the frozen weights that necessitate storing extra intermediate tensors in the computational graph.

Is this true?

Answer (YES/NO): NO